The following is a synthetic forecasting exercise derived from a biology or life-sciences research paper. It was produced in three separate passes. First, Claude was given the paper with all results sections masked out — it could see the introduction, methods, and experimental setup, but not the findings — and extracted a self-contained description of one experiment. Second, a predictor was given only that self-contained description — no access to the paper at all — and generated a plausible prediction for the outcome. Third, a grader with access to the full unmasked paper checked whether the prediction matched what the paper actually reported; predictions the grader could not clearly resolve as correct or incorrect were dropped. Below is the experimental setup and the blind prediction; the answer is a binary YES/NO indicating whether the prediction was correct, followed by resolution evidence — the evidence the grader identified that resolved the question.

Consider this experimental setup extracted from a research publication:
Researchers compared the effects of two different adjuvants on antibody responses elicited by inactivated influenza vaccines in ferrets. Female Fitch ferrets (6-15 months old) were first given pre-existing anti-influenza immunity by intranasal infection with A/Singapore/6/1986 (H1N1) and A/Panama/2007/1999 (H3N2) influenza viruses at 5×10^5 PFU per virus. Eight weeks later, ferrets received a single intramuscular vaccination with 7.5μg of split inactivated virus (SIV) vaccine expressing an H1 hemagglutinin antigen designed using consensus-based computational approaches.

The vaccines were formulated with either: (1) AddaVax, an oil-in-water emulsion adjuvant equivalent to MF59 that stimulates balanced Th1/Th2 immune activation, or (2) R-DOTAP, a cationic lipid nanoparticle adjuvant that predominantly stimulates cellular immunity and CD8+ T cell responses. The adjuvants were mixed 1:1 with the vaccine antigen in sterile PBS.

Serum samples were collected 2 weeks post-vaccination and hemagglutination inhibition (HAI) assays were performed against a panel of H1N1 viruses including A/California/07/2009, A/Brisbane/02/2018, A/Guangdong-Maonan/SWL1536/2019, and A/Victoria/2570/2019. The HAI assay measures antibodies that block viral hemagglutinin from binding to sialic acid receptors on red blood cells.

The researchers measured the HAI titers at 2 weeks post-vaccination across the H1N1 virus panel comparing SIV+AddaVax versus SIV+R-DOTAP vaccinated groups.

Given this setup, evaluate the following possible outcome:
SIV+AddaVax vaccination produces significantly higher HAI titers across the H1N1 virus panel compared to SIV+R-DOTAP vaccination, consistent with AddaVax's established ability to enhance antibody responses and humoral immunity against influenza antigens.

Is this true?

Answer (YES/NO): NO